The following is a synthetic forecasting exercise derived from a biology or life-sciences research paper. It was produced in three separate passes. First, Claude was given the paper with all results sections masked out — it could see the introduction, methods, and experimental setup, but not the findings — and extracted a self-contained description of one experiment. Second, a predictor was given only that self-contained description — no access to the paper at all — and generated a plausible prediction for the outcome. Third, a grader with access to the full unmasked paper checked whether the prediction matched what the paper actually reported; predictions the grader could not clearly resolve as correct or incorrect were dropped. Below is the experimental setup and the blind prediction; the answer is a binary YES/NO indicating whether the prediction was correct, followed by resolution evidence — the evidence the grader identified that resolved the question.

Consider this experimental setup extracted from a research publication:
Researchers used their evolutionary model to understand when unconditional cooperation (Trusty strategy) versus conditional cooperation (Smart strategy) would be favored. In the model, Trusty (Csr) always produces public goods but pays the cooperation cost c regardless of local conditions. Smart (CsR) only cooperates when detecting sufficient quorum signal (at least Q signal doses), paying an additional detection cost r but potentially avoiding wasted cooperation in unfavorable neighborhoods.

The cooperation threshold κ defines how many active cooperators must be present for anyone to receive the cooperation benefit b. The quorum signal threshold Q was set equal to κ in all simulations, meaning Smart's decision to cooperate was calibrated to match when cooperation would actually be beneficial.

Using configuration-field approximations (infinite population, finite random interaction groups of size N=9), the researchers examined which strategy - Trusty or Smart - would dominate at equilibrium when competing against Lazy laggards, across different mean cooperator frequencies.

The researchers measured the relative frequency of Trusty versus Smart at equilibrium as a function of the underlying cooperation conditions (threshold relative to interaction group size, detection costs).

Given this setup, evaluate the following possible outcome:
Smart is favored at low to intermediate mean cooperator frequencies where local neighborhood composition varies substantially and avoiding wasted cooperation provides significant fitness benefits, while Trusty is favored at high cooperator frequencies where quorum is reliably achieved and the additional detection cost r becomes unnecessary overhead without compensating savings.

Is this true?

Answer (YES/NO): NO